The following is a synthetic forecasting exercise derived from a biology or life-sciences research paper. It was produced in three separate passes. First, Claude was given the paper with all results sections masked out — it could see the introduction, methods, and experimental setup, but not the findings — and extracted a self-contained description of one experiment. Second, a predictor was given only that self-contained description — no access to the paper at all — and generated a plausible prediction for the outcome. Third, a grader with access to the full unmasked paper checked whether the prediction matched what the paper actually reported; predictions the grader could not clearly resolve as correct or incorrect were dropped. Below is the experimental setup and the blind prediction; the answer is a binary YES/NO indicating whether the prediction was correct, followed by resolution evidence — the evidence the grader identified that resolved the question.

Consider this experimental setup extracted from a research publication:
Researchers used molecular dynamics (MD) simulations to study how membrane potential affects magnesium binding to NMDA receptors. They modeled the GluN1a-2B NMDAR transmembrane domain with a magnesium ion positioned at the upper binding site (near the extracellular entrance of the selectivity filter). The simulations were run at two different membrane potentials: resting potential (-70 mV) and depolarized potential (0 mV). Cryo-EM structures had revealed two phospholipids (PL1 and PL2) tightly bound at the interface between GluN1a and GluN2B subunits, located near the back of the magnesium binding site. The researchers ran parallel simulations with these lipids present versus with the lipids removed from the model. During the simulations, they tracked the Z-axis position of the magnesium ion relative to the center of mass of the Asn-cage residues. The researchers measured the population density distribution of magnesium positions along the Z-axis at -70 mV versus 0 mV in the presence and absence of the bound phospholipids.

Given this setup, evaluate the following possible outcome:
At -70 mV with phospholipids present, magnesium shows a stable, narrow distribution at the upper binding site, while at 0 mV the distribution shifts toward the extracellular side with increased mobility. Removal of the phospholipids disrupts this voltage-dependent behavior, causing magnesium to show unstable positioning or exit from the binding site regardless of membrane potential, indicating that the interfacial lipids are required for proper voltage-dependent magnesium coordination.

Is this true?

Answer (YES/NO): NO